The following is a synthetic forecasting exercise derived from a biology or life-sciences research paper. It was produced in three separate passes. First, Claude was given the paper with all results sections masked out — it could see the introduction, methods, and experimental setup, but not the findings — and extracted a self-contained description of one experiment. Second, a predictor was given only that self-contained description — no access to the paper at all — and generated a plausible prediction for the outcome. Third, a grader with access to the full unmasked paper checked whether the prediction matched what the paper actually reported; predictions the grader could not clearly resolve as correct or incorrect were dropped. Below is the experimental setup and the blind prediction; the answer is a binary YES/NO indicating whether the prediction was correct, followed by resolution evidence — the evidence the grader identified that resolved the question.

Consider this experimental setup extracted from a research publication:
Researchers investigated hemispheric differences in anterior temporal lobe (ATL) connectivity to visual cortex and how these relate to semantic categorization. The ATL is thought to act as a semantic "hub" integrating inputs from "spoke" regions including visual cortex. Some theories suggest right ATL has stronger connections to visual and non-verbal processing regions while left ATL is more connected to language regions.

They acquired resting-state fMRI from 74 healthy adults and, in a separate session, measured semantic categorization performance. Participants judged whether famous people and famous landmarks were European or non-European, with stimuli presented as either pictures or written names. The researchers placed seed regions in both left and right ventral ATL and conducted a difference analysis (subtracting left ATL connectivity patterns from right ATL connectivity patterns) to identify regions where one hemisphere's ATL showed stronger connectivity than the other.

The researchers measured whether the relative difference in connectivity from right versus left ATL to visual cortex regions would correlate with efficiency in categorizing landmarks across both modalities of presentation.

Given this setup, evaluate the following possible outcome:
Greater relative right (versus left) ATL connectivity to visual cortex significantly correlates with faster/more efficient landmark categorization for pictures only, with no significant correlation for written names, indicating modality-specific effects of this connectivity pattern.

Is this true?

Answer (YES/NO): NO